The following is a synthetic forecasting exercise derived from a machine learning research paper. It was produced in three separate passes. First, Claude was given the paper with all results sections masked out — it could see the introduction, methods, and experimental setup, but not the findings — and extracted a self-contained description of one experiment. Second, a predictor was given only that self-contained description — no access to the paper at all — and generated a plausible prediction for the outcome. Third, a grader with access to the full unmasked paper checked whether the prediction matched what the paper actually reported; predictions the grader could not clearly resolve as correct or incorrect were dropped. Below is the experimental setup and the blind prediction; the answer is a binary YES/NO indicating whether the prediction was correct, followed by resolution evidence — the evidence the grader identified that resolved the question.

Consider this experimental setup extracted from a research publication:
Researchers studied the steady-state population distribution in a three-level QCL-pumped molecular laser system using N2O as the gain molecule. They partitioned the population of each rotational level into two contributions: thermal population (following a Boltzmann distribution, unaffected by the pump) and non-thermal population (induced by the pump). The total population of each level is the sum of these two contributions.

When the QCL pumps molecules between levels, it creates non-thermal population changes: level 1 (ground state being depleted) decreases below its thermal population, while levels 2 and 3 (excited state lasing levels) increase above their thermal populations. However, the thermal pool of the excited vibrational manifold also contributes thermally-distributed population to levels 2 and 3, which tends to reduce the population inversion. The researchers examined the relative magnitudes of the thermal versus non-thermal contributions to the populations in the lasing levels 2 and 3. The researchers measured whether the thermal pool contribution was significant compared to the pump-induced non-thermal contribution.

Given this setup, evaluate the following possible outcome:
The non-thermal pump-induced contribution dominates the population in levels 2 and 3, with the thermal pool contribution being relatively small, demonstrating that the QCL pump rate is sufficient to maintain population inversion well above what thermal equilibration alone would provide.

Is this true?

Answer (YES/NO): YES